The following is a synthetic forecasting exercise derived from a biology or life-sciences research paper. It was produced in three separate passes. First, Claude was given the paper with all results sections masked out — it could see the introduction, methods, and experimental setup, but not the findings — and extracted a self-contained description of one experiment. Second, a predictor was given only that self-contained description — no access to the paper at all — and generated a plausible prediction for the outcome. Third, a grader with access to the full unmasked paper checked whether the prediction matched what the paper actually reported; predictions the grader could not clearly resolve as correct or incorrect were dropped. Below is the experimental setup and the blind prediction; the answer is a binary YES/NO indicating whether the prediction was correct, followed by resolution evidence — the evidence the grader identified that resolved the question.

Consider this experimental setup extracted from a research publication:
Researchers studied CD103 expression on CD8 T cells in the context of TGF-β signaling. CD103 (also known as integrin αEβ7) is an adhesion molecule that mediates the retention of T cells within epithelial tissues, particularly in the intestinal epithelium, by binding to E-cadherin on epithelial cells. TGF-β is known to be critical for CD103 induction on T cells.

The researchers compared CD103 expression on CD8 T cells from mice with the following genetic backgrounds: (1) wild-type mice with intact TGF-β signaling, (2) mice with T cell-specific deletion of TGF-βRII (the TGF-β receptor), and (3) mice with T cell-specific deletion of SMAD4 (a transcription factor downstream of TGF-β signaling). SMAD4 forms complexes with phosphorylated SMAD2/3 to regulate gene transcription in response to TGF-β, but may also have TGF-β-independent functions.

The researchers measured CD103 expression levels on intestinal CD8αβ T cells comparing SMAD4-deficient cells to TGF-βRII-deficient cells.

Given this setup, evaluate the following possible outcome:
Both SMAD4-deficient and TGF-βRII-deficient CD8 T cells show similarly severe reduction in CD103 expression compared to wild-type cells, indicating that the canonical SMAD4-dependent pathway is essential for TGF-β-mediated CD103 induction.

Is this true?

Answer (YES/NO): NO